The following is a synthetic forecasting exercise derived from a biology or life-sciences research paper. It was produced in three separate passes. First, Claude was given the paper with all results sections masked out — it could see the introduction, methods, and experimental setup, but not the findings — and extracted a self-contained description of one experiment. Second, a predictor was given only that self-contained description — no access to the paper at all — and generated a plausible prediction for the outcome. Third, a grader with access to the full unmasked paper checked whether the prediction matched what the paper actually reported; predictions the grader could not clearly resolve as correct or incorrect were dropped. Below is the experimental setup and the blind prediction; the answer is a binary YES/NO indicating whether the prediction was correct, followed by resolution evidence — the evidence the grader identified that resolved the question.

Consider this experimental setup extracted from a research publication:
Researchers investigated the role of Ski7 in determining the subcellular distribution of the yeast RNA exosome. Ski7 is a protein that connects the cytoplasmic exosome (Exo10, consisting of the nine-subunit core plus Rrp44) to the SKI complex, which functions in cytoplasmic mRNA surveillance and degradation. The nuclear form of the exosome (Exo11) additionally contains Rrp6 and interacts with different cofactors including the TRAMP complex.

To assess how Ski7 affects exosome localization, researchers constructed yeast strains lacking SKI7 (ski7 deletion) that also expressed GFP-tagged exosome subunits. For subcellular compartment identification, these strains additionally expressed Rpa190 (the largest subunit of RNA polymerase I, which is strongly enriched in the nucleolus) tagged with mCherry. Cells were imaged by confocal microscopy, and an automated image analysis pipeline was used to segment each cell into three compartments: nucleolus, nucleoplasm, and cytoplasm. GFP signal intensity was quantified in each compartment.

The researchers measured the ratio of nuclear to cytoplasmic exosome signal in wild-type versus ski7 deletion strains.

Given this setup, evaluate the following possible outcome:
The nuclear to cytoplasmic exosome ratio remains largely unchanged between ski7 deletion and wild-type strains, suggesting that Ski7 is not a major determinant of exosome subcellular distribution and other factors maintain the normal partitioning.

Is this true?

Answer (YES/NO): YES